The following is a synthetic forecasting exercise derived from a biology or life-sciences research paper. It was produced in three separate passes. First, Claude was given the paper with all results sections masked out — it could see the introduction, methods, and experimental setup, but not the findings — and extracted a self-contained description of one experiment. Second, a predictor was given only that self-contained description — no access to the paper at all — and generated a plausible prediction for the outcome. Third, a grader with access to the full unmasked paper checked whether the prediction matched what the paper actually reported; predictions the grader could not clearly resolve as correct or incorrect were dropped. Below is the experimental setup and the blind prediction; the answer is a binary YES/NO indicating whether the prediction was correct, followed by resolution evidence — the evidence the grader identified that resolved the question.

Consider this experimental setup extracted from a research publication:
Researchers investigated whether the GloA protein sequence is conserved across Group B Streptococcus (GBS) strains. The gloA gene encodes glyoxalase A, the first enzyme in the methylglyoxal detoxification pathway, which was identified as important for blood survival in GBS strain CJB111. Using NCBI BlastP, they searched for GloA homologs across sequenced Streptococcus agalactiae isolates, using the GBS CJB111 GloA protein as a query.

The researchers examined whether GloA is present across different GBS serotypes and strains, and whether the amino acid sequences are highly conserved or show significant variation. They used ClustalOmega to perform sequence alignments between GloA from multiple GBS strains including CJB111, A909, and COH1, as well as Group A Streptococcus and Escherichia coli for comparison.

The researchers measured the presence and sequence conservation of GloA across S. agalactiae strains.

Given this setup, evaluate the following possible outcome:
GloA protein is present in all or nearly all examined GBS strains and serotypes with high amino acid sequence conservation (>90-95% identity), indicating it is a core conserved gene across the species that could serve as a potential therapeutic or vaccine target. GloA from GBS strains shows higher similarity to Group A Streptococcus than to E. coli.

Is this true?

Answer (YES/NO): YES